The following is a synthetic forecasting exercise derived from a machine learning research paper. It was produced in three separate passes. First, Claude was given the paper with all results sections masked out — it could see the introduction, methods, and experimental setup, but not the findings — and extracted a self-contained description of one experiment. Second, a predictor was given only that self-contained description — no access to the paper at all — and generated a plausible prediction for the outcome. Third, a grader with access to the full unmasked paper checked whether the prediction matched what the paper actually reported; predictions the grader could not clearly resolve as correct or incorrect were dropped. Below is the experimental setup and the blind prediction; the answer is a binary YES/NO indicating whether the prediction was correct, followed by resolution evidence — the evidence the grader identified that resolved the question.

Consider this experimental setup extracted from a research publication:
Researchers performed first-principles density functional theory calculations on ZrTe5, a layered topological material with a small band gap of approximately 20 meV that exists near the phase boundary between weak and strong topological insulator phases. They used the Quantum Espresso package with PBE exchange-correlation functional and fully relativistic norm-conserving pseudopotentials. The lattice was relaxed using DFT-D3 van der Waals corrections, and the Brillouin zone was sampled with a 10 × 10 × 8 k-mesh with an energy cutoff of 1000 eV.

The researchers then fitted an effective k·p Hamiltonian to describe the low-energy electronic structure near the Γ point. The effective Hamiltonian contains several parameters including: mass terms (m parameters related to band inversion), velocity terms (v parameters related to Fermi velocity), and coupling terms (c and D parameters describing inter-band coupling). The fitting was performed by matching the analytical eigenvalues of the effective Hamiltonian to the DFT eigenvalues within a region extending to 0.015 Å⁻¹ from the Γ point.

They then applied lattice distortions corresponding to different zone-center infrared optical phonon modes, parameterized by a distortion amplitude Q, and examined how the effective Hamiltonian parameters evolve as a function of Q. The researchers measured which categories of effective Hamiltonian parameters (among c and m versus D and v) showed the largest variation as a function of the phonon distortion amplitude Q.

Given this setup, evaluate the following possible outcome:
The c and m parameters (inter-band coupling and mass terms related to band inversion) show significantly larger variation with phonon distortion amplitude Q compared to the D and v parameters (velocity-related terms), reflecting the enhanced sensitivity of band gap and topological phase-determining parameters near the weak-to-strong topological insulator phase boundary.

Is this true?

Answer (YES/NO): YES